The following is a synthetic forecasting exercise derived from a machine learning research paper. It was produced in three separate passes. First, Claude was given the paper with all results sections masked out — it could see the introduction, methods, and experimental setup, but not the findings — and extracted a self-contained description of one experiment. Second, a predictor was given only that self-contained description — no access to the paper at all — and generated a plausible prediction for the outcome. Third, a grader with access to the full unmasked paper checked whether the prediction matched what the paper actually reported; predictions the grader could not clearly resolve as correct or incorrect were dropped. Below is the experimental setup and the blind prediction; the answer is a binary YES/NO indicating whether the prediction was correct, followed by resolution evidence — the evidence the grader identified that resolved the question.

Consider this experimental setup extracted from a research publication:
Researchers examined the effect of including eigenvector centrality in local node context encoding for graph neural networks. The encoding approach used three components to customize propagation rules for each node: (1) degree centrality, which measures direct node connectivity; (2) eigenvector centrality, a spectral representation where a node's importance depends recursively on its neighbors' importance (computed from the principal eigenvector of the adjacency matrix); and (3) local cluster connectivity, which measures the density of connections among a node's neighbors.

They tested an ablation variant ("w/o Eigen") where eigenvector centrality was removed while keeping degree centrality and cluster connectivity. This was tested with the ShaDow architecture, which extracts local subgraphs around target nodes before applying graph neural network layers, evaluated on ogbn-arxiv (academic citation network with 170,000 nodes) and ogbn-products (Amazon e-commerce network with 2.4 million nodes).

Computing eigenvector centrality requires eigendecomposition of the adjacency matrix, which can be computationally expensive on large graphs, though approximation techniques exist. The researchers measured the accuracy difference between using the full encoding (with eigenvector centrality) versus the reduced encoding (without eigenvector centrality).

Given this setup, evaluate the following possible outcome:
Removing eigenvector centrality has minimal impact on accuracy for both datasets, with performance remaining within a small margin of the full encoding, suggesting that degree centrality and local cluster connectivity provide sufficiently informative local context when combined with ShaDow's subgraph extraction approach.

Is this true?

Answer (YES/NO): NO